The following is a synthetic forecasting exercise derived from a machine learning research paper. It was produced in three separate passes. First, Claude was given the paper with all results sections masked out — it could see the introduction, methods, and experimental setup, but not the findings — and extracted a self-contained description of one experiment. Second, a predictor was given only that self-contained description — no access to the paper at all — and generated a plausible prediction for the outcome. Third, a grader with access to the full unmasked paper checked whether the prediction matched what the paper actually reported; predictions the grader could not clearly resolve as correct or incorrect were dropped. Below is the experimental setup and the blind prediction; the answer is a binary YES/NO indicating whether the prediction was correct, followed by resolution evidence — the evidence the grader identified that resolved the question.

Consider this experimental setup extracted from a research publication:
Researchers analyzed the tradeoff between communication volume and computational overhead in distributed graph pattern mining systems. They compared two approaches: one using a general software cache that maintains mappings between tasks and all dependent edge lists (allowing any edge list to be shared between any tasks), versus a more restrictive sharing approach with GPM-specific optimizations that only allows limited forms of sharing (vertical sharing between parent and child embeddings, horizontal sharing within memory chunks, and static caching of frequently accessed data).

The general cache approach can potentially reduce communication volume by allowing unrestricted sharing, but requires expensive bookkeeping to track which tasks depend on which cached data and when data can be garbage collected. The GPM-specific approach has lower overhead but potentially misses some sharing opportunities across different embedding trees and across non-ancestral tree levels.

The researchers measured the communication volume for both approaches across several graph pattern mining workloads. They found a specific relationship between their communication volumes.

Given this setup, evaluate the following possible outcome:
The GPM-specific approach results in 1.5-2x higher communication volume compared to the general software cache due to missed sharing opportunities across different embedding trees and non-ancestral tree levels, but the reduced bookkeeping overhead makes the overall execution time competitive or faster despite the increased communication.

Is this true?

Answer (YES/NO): NO